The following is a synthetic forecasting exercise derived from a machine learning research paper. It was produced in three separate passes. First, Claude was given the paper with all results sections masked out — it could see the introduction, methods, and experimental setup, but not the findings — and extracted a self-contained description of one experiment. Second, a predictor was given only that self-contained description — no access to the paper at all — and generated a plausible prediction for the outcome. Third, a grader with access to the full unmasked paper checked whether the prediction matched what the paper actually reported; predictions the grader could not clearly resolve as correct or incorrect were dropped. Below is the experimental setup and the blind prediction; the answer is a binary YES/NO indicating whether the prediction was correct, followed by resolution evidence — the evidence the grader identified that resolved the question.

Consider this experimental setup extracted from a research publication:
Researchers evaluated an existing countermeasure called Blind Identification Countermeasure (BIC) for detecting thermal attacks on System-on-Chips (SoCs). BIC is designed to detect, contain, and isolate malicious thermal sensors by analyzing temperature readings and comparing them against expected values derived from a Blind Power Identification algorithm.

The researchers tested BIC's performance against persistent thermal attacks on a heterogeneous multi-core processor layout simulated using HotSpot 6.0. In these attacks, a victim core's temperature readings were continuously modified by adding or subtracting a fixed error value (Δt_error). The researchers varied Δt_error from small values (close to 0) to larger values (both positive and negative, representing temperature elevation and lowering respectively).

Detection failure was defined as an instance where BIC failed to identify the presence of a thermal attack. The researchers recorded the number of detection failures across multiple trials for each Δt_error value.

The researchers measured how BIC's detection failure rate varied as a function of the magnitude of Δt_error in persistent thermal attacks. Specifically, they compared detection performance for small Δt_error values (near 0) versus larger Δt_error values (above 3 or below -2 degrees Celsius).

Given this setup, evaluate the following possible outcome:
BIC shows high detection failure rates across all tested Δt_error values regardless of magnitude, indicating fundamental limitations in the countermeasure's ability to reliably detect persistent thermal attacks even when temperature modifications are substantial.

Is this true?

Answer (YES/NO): NO